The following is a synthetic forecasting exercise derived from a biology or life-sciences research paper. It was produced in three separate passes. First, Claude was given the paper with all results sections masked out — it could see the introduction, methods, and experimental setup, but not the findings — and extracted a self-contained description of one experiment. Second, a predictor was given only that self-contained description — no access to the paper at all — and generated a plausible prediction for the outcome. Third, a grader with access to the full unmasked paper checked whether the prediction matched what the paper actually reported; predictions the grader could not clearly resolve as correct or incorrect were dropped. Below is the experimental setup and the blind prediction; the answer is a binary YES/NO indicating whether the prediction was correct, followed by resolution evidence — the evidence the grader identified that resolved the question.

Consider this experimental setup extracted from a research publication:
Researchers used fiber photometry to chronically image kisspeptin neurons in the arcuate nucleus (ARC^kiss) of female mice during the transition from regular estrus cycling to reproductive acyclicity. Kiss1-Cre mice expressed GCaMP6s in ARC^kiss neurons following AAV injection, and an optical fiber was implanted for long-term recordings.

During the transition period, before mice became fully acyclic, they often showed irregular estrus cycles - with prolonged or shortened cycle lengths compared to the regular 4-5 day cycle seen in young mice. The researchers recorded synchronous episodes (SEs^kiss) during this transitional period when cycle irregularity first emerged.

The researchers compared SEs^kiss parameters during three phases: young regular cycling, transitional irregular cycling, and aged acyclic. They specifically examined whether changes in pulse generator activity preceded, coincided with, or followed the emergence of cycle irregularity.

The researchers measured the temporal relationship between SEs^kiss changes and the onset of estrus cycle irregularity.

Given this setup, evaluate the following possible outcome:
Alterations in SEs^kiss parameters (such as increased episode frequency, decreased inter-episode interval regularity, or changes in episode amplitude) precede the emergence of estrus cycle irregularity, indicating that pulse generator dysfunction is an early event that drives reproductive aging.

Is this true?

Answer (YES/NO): NO